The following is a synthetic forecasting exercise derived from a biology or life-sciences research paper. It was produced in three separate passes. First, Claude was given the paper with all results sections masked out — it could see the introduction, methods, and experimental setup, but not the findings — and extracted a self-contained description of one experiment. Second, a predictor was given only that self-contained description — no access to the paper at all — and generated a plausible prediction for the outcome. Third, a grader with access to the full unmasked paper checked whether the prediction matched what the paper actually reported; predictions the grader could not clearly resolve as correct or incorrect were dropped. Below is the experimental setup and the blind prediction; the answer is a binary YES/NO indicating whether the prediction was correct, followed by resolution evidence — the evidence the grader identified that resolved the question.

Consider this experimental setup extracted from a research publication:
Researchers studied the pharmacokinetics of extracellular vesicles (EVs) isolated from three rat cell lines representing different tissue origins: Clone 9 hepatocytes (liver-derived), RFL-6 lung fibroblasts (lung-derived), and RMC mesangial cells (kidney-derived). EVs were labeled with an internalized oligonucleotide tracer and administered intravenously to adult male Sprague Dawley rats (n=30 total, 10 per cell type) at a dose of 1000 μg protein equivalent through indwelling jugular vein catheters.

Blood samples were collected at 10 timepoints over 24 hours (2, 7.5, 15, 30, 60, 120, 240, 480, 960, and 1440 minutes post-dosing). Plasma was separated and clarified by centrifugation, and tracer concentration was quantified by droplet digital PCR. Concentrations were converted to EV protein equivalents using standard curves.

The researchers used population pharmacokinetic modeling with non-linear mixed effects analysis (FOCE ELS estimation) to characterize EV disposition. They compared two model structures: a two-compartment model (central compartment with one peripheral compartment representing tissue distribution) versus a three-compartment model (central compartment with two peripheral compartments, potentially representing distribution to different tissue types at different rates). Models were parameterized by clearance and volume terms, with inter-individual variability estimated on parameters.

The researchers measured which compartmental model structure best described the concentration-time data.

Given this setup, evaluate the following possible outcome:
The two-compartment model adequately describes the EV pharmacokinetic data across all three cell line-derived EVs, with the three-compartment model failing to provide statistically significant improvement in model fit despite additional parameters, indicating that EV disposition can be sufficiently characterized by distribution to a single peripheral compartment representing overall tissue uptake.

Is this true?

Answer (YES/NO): NO